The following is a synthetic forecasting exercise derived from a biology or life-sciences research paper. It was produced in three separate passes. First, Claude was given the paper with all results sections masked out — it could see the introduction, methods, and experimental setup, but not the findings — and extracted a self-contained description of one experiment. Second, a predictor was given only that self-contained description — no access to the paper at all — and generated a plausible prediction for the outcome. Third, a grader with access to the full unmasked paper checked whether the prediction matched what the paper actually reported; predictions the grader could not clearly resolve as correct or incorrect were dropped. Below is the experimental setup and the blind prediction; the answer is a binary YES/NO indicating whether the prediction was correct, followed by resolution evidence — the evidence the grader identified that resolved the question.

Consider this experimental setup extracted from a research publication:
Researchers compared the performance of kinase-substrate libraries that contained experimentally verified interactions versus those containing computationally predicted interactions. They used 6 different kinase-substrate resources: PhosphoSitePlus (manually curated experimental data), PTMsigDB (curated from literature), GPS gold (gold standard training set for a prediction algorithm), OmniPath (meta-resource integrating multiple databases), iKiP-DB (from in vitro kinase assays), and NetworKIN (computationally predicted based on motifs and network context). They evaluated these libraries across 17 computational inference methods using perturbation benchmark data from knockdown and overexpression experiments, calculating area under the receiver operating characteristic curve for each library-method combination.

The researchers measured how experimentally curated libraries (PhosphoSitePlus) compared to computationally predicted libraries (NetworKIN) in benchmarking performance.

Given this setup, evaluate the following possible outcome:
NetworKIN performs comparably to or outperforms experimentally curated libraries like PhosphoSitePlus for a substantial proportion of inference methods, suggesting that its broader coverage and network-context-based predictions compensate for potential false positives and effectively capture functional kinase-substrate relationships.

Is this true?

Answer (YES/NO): NO